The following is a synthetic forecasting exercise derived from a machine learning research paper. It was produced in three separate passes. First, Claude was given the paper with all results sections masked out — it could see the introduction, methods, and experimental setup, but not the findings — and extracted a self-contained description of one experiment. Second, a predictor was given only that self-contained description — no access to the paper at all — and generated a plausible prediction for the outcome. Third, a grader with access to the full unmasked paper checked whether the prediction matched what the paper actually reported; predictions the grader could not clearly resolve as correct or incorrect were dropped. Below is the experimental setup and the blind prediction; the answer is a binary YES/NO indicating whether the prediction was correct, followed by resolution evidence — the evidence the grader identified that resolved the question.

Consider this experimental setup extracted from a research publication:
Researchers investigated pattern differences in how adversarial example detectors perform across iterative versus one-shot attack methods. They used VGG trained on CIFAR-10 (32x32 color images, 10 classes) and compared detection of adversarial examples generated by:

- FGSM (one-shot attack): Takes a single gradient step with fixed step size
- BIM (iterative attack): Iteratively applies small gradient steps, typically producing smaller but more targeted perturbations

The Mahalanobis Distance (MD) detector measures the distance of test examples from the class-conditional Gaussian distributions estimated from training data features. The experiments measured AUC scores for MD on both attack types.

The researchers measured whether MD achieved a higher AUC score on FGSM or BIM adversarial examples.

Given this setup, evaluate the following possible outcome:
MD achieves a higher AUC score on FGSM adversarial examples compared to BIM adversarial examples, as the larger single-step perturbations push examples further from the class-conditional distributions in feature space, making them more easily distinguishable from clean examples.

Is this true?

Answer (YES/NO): YES